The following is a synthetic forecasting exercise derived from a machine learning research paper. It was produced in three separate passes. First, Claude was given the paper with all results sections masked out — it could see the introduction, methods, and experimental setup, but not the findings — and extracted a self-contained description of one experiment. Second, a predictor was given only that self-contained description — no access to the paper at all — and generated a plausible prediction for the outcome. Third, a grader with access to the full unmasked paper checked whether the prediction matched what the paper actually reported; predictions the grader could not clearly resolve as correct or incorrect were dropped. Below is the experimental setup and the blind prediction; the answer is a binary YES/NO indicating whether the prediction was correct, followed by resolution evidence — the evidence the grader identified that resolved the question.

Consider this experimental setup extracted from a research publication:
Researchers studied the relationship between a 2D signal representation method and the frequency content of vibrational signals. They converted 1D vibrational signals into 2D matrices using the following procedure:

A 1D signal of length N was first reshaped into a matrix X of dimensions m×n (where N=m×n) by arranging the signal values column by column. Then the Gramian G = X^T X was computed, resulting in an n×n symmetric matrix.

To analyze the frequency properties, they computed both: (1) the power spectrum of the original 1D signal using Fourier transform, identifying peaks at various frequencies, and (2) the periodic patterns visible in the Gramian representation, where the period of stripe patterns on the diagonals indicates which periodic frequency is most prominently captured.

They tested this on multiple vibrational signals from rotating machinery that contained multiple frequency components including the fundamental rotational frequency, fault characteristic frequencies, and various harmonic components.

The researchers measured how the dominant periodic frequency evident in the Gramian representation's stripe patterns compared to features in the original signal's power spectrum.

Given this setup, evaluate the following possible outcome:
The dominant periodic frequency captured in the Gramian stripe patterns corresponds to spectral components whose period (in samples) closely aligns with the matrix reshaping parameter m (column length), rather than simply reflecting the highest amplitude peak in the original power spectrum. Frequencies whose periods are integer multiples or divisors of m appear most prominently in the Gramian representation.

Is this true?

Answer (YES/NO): NO